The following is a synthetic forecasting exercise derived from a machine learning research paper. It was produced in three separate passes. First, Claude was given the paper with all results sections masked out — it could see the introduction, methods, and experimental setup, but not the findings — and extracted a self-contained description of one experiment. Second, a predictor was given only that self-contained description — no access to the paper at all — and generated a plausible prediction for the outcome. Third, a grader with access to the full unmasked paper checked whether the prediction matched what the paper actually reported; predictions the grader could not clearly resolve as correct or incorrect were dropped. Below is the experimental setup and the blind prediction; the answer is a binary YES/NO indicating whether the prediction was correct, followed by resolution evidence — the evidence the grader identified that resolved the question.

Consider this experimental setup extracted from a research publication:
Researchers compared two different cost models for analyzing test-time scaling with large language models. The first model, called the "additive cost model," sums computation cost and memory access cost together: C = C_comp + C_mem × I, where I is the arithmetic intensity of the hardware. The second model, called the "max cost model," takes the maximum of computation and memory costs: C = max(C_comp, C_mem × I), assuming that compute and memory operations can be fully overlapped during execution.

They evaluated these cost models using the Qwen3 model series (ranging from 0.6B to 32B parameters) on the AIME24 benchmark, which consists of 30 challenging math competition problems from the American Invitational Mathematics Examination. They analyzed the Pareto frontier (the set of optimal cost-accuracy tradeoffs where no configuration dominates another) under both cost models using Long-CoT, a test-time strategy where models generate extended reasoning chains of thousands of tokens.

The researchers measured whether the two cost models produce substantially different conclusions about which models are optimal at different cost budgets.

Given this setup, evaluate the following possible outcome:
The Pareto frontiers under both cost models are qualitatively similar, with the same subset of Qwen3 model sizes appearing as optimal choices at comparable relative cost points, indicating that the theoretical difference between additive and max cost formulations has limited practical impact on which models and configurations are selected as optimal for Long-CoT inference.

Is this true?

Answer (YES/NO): YES